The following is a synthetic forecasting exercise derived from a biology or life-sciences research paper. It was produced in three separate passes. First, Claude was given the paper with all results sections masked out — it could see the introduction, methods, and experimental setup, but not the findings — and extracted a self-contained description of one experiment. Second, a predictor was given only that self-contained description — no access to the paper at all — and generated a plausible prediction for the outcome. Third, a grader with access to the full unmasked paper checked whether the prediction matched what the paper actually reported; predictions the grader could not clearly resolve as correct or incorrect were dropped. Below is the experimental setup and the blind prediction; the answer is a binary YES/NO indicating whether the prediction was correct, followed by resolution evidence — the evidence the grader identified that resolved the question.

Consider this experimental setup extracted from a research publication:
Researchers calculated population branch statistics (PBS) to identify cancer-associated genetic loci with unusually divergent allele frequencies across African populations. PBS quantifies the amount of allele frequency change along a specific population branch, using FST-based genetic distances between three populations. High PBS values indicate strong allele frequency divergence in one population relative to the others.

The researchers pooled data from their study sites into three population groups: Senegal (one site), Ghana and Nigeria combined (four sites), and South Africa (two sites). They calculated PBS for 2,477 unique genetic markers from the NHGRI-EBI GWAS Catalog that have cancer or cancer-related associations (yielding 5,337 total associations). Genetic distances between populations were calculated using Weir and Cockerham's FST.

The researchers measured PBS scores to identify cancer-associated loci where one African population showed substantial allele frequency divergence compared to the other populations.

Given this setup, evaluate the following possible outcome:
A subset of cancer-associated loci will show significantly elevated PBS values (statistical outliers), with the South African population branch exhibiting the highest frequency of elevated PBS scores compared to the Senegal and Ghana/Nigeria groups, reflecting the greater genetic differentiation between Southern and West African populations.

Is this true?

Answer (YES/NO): NO